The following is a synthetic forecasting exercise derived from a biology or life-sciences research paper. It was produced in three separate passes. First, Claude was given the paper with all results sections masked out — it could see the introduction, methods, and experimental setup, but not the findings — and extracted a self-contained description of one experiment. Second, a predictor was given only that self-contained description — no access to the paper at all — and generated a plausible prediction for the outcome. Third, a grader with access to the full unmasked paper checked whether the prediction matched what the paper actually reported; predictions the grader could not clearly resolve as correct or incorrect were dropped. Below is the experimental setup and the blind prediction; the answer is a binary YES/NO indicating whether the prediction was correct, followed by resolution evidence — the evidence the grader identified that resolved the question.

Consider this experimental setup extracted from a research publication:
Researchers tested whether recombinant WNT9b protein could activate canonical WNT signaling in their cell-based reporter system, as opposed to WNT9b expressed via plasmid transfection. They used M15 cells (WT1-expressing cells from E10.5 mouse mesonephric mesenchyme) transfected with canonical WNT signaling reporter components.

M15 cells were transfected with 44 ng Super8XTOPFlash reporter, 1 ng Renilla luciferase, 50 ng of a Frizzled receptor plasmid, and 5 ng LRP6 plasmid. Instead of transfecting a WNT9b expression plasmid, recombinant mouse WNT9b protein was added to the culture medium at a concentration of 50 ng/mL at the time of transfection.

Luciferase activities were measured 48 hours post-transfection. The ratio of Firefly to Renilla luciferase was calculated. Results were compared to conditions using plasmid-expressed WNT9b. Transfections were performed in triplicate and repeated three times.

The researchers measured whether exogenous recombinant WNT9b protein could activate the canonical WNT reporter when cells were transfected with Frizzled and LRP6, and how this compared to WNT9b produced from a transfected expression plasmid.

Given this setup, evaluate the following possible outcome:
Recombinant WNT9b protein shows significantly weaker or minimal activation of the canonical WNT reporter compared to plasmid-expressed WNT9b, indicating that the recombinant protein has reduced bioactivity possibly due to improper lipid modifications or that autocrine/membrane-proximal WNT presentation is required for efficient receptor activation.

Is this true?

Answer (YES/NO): YES